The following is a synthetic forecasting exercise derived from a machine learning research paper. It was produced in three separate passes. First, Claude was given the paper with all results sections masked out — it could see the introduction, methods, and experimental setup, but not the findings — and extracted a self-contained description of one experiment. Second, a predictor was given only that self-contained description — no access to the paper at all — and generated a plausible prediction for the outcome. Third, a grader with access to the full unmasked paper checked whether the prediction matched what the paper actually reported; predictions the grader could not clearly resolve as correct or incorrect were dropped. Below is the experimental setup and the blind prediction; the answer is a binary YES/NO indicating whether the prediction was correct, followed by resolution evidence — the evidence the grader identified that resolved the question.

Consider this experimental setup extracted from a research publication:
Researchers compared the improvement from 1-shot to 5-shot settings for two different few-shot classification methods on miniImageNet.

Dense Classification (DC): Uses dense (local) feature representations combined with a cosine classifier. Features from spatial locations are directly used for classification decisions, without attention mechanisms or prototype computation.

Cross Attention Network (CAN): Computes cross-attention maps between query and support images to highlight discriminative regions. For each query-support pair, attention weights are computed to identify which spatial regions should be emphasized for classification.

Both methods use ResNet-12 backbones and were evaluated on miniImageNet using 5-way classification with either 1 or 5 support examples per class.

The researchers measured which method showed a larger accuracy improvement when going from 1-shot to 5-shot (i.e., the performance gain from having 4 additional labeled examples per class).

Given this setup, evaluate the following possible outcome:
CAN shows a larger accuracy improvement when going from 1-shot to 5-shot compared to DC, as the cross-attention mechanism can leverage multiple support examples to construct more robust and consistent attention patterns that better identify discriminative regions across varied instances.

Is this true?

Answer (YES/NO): NO